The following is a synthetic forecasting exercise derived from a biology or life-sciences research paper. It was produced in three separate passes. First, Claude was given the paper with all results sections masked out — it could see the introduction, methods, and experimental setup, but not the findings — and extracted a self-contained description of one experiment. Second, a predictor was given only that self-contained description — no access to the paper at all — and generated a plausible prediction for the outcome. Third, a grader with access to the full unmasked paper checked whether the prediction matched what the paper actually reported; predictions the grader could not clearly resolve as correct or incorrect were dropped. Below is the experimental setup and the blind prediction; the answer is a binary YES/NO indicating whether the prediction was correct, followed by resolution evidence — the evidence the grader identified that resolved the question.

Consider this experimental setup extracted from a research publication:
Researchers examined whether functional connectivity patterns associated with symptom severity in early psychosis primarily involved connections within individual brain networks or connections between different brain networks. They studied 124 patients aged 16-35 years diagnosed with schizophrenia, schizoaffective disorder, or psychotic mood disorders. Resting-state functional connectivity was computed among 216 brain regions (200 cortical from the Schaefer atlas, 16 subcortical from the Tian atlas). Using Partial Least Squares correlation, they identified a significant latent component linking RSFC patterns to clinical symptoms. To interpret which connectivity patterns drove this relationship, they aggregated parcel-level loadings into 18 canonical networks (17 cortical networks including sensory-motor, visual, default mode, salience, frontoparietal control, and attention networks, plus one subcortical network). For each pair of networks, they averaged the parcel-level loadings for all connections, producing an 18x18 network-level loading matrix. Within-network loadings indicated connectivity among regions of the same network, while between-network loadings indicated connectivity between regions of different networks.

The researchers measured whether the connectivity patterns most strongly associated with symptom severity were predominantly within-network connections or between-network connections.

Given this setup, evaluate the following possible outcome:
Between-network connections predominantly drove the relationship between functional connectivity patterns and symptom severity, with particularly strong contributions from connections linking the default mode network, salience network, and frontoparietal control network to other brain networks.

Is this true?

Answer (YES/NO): NO